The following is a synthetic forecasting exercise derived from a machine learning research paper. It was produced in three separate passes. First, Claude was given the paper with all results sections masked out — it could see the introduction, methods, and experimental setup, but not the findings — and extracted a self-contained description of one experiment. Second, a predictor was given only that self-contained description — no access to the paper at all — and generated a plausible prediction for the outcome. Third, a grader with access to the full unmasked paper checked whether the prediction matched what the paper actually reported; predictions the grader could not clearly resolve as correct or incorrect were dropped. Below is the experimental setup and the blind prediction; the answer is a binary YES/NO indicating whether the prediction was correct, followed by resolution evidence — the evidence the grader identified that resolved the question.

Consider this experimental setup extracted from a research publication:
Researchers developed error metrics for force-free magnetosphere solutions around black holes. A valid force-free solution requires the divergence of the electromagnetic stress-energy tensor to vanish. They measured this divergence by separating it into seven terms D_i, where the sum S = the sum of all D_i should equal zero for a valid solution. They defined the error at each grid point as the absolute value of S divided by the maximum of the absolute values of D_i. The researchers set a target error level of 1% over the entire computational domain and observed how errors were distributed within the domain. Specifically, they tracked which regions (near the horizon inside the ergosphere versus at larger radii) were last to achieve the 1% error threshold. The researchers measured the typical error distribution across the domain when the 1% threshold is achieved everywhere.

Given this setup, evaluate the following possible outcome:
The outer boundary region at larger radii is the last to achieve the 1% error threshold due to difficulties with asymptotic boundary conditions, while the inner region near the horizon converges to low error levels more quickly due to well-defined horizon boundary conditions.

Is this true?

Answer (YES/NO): YES